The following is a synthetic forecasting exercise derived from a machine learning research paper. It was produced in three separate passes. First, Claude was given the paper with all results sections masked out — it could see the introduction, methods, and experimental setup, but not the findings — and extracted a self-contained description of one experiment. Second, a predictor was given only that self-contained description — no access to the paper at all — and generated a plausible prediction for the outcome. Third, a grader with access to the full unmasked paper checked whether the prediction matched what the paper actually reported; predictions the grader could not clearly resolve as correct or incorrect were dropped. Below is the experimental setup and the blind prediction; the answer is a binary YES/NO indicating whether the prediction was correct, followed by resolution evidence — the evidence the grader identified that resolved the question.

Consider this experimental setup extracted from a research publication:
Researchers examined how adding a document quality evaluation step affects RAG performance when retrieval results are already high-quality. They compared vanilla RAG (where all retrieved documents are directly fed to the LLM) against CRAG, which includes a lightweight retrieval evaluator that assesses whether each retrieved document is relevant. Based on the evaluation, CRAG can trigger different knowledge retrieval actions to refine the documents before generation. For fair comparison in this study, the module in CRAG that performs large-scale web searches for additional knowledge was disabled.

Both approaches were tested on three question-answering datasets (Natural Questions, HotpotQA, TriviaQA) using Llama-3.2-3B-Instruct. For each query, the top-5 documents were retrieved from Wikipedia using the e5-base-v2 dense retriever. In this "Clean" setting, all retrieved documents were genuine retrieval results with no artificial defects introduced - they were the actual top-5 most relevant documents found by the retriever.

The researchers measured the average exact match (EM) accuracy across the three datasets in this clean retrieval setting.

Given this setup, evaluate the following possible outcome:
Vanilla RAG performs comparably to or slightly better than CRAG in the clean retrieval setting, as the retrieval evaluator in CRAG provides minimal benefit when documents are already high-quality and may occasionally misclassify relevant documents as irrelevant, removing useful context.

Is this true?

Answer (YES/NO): NO